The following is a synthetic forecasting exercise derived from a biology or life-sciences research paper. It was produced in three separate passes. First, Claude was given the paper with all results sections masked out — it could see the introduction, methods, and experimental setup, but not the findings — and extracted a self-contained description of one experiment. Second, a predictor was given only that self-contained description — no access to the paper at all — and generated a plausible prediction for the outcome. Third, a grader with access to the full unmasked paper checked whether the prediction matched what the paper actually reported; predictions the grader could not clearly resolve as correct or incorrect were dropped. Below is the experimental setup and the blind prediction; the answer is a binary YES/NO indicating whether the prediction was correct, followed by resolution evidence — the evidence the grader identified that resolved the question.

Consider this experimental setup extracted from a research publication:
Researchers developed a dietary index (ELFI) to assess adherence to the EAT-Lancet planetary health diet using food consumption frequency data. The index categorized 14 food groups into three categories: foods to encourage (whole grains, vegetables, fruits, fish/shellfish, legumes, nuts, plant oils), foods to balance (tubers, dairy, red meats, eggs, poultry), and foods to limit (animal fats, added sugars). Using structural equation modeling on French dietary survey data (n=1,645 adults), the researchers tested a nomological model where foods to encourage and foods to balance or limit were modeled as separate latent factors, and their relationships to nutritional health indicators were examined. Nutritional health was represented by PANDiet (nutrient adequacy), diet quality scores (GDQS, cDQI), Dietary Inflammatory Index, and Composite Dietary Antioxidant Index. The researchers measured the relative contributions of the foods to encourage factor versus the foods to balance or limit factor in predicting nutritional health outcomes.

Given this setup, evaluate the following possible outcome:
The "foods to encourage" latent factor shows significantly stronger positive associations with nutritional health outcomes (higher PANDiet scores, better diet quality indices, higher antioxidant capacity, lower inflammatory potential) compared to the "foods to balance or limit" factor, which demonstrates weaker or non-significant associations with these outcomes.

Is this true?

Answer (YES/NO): YES